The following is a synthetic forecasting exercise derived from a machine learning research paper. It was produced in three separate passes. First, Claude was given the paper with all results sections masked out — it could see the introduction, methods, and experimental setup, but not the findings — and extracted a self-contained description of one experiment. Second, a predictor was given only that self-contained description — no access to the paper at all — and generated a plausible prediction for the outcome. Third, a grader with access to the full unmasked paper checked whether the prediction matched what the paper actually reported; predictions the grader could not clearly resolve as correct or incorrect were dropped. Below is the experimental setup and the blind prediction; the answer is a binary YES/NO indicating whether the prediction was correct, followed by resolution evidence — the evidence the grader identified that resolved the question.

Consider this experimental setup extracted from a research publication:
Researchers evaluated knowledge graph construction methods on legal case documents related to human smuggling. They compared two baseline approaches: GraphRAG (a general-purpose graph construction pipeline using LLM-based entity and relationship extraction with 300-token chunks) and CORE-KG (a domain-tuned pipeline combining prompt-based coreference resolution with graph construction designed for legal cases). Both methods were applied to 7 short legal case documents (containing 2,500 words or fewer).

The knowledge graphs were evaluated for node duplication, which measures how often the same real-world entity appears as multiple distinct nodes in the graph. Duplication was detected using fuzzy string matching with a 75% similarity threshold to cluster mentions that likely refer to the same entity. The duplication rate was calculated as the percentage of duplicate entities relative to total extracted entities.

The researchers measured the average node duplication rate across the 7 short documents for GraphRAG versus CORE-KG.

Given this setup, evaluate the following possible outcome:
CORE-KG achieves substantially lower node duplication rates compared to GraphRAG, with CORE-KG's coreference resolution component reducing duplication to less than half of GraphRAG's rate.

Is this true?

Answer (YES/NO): NO